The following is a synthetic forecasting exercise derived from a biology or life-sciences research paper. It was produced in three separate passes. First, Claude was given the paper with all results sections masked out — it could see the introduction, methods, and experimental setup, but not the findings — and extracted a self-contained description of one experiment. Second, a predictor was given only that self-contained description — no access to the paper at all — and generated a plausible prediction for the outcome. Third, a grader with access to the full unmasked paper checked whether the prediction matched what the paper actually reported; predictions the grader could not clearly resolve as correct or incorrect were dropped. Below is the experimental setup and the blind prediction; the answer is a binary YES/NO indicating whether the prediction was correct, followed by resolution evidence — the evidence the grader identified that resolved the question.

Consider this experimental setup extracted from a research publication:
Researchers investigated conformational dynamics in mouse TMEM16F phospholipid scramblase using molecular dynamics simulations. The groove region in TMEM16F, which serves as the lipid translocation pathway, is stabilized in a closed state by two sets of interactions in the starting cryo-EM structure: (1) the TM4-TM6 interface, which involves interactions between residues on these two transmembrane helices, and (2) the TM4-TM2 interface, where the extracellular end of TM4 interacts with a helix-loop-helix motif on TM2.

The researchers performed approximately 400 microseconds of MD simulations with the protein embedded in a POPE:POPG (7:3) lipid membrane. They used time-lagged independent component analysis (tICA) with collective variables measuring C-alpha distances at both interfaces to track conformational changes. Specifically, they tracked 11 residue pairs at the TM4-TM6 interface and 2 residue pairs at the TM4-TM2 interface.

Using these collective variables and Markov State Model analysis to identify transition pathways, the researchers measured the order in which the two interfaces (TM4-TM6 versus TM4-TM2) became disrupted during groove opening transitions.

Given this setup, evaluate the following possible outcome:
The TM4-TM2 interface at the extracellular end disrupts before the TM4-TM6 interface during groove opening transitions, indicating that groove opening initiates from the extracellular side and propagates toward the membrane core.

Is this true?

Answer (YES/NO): YES